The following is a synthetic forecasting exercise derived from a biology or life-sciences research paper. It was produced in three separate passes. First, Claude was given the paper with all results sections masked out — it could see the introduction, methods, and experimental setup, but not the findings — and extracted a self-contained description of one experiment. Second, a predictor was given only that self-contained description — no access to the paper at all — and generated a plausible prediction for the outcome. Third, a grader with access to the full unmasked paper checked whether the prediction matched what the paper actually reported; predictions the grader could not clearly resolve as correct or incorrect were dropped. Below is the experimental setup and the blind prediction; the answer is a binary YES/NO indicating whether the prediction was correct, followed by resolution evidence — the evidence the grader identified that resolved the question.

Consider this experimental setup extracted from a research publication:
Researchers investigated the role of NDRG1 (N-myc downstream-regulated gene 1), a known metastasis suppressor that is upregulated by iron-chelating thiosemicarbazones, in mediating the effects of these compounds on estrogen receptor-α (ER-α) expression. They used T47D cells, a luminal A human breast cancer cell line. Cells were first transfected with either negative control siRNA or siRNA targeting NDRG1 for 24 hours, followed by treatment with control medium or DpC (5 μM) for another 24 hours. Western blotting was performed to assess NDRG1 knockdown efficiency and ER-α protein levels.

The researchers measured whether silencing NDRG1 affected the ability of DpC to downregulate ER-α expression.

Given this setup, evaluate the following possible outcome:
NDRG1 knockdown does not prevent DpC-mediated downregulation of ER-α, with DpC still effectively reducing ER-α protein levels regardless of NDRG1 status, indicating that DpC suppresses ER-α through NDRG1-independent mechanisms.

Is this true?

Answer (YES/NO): YES